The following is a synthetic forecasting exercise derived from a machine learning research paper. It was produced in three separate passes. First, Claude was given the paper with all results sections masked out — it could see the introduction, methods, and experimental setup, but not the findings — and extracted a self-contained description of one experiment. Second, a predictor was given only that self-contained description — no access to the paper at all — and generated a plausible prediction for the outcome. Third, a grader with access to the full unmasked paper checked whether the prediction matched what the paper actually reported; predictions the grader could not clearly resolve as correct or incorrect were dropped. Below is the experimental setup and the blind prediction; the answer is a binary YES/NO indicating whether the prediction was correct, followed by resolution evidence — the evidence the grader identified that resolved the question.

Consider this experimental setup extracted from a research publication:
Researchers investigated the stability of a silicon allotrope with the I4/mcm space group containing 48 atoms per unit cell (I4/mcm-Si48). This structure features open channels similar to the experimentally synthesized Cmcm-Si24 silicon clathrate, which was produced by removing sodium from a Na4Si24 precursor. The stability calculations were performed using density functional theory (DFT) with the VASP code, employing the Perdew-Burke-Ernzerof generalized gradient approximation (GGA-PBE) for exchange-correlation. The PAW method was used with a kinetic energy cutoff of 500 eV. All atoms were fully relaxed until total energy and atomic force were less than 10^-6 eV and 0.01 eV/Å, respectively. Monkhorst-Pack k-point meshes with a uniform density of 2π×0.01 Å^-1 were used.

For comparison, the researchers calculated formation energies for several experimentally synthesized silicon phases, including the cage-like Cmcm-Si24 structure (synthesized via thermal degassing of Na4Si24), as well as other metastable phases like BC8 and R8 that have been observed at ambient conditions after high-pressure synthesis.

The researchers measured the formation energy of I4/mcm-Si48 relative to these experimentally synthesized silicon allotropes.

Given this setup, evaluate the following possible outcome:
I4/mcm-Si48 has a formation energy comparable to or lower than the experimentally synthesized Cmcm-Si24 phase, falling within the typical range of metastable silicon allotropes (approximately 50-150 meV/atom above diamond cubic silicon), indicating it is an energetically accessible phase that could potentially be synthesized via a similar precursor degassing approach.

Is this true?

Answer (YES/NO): NO